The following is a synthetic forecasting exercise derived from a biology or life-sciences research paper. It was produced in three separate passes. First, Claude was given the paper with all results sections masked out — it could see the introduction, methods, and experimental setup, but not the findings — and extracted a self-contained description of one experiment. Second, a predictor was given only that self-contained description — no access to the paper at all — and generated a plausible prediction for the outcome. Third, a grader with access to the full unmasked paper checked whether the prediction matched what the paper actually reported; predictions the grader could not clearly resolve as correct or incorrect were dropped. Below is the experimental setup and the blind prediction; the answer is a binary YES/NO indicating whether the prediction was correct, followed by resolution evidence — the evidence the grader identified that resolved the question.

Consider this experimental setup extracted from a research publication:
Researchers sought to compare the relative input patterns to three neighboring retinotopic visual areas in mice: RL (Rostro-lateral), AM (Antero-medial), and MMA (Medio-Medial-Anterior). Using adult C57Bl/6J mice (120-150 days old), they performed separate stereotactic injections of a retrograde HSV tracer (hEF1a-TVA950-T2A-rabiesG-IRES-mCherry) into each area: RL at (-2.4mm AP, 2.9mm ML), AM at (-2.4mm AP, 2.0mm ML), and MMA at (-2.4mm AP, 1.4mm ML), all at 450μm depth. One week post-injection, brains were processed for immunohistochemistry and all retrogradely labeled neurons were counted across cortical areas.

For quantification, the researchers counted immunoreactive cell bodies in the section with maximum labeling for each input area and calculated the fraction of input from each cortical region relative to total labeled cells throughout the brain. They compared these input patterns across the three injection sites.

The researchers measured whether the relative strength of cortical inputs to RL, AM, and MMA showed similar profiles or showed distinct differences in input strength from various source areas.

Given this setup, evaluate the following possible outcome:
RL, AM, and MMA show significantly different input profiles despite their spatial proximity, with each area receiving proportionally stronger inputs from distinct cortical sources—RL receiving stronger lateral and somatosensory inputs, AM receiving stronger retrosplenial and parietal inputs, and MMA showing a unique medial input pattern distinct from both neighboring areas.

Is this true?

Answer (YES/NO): NO